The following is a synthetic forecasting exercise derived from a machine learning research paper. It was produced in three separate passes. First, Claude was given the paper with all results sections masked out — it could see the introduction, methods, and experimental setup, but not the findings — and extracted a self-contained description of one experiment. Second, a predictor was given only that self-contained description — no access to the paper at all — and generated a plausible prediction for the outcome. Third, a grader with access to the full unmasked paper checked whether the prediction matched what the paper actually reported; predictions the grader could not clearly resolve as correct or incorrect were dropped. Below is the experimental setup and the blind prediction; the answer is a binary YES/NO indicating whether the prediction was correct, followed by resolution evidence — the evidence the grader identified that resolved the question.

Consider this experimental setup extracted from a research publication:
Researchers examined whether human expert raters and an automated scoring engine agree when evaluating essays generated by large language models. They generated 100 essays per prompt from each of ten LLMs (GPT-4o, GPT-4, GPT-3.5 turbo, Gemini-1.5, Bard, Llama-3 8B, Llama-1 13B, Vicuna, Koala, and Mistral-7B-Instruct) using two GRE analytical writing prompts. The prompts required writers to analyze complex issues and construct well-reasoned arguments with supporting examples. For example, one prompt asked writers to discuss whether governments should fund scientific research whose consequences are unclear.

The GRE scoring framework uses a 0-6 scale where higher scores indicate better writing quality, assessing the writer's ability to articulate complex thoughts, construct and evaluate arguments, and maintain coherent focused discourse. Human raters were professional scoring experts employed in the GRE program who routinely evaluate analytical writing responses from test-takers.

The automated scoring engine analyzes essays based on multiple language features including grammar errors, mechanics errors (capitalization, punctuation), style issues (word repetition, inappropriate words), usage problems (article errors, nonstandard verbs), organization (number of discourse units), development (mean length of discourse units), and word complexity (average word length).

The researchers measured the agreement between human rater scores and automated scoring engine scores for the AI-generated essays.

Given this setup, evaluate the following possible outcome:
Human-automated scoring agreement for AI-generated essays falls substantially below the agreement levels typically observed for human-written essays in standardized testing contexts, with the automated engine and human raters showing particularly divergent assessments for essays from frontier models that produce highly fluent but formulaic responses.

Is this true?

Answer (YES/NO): NO